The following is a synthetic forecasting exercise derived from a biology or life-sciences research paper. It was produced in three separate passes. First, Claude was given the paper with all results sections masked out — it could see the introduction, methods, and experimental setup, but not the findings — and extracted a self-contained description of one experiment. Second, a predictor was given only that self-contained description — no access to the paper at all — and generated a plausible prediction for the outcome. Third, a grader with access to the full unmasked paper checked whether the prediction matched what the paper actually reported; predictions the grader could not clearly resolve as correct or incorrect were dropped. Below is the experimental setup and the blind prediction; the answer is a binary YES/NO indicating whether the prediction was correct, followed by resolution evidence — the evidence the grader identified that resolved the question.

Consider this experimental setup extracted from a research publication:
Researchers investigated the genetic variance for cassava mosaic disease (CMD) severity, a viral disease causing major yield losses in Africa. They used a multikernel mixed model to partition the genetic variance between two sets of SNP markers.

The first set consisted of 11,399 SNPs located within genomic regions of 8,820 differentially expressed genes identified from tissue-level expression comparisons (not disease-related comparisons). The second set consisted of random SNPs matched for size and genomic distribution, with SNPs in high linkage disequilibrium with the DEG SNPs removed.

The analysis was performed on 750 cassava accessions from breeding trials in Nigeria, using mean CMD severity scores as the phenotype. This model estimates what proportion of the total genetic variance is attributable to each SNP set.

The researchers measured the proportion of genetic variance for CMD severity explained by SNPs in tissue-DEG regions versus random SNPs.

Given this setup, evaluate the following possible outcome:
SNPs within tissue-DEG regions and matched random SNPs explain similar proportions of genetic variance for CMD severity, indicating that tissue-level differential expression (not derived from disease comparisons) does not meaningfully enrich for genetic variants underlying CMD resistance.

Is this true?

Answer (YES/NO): NO